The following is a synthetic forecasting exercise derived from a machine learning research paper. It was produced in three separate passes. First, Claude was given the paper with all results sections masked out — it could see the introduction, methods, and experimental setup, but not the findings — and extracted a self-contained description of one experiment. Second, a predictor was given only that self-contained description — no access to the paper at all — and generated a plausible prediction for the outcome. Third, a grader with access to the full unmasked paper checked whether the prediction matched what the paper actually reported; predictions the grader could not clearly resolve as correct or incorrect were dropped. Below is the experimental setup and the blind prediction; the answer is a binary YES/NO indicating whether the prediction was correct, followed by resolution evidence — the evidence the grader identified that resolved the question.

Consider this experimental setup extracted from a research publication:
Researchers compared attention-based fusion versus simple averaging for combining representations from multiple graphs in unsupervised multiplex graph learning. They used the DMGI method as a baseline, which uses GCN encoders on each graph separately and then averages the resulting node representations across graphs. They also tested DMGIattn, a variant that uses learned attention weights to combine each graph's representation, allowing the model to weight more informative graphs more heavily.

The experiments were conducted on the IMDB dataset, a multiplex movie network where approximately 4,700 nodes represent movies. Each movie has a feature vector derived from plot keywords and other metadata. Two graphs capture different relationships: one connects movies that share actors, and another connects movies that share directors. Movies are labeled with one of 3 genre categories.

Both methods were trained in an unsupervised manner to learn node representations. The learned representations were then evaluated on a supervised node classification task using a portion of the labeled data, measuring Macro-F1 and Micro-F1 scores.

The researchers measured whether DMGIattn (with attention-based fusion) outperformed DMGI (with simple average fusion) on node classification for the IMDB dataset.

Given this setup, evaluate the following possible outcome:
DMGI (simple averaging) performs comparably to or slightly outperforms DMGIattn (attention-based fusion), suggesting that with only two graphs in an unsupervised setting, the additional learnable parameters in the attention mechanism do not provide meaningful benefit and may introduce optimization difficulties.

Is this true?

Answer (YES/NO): YES